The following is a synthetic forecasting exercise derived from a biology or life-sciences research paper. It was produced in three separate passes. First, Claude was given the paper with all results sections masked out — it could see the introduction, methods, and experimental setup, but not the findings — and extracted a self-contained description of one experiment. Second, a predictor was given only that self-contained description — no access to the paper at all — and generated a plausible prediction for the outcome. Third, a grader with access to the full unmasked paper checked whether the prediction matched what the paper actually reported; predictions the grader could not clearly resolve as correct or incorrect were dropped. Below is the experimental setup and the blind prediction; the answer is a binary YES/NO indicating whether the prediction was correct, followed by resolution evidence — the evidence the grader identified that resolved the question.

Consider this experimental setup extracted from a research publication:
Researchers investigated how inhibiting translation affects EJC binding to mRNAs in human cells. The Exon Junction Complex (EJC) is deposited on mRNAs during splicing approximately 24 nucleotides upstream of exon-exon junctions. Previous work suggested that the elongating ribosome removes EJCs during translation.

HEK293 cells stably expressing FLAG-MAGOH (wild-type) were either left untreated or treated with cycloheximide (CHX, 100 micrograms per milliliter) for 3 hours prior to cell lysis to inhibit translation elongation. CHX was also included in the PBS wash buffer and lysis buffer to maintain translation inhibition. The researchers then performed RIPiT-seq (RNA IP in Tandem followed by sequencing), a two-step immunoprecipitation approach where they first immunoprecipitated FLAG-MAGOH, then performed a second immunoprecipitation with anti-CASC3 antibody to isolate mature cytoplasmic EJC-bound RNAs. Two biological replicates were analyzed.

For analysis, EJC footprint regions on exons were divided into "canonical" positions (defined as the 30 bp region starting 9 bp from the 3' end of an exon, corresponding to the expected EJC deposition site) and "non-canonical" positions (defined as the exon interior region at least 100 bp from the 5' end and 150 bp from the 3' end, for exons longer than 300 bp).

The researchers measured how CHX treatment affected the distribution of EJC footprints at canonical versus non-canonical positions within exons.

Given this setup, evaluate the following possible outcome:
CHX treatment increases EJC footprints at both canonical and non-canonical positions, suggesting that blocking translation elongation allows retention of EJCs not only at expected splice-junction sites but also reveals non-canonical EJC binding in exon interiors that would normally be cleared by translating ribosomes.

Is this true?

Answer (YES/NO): NO